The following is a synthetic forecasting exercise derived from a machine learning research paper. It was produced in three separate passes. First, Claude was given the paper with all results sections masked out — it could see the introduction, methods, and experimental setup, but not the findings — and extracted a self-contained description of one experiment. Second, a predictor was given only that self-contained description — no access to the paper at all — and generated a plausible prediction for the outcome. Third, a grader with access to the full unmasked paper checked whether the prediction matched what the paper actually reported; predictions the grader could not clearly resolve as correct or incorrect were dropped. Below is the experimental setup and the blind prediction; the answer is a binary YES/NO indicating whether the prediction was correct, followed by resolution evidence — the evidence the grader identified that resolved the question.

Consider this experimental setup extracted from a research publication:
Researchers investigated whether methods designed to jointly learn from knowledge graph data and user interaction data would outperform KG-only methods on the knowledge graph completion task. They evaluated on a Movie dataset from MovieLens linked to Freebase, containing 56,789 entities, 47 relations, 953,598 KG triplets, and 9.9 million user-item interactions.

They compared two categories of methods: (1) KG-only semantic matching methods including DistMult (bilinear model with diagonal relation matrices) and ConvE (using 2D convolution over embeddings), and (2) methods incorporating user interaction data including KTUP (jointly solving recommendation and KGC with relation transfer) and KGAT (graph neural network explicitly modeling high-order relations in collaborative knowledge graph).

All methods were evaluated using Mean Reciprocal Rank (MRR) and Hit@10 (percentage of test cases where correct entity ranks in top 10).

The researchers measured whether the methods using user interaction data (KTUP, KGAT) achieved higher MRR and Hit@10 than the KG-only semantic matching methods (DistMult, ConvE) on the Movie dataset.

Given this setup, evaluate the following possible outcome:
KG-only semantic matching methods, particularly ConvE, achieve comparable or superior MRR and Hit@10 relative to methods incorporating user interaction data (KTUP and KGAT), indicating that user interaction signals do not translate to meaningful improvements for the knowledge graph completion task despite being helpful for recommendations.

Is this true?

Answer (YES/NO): YES